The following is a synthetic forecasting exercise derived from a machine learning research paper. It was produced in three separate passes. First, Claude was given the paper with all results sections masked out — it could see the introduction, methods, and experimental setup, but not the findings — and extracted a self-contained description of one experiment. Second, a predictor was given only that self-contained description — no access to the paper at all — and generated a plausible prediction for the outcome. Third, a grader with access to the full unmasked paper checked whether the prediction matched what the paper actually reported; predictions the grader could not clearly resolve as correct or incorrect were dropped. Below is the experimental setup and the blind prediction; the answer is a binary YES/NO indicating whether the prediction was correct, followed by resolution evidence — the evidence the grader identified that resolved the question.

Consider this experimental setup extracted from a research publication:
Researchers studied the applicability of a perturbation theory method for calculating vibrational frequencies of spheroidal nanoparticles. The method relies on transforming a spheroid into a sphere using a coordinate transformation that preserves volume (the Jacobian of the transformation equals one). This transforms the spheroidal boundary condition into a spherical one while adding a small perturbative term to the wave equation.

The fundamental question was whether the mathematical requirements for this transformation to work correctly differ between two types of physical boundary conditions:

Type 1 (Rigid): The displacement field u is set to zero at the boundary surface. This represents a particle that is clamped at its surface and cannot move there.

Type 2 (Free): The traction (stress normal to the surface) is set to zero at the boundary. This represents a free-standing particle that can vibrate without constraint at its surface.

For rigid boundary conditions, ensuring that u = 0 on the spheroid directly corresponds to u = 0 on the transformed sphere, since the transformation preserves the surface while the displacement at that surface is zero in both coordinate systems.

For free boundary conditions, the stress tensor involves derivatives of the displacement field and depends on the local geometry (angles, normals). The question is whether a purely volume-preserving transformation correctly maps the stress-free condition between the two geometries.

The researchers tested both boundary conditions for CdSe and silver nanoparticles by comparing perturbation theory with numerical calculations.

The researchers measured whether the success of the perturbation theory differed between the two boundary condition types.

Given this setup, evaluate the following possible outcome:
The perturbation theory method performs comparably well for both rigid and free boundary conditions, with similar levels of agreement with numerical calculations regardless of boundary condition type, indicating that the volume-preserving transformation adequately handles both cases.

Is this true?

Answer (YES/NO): NO